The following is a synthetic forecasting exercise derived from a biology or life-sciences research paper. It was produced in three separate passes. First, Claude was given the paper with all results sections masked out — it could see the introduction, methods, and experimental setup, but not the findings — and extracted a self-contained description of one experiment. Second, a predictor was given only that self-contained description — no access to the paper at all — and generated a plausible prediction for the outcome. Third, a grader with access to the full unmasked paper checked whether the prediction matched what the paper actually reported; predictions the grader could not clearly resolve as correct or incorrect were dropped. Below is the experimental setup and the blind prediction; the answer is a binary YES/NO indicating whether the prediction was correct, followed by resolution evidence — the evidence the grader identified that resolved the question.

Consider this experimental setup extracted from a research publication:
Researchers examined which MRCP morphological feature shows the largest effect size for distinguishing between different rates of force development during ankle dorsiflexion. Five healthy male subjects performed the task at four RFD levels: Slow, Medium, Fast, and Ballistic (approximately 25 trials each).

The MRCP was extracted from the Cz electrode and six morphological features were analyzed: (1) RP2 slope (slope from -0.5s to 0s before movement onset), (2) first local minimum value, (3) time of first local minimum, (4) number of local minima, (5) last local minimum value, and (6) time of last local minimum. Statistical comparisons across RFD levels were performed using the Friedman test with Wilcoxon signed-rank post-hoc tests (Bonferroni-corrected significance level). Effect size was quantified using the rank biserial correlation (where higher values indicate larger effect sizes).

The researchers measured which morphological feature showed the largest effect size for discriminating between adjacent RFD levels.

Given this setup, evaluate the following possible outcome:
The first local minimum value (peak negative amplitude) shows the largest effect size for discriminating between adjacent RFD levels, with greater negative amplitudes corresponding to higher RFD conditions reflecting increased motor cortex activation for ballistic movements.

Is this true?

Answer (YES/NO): NO